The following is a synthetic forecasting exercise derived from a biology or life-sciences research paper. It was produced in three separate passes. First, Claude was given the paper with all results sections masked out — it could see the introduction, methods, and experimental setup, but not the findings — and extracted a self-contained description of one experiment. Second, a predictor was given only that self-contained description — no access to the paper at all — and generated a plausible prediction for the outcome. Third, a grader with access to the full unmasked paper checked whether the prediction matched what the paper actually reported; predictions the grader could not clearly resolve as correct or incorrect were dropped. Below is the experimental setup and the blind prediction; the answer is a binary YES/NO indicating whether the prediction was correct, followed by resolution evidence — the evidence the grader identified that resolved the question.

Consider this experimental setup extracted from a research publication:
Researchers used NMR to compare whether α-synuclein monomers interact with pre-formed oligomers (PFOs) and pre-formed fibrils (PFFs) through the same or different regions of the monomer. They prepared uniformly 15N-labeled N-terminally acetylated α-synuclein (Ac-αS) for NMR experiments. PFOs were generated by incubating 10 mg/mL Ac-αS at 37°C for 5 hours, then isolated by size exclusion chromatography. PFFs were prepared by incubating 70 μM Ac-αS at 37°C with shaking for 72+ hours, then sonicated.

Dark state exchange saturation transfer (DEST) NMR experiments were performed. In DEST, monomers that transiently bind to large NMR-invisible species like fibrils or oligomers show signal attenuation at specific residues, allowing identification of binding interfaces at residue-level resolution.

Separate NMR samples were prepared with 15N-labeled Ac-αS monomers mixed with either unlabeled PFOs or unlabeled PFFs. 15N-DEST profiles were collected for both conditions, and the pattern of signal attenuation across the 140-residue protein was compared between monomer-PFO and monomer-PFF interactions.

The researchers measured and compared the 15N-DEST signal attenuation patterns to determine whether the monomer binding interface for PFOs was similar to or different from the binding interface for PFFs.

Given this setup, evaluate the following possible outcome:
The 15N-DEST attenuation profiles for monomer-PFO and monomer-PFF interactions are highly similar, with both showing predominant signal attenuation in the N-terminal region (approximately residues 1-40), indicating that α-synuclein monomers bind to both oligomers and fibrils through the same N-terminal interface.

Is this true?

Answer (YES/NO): NO